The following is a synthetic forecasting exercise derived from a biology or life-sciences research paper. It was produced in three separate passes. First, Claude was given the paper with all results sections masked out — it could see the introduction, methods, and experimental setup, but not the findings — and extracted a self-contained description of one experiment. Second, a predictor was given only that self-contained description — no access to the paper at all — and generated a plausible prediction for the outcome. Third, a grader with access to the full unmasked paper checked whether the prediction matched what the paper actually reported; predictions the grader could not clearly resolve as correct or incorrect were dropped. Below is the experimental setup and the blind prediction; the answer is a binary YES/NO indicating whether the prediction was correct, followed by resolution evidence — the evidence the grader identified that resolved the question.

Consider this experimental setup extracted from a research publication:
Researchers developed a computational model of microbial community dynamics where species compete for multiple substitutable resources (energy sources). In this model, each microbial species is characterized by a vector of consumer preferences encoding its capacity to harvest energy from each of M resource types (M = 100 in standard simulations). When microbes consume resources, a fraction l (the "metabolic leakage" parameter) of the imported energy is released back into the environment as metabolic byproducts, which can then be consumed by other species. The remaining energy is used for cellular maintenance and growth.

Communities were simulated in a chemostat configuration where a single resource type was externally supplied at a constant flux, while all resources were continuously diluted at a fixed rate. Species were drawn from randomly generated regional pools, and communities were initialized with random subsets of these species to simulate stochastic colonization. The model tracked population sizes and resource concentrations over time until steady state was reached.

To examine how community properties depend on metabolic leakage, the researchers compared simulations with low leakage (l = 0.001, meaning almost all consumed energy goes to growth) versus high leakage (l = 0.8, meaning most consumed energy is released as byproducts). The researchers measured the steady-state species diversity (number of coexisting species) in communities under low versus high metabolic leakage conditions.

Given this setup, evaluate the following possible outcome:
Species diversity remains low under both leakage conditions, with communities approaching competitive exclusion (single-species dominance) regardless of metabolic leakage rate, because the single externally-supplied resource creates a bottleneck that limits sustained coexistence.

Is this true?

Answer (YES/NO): NO